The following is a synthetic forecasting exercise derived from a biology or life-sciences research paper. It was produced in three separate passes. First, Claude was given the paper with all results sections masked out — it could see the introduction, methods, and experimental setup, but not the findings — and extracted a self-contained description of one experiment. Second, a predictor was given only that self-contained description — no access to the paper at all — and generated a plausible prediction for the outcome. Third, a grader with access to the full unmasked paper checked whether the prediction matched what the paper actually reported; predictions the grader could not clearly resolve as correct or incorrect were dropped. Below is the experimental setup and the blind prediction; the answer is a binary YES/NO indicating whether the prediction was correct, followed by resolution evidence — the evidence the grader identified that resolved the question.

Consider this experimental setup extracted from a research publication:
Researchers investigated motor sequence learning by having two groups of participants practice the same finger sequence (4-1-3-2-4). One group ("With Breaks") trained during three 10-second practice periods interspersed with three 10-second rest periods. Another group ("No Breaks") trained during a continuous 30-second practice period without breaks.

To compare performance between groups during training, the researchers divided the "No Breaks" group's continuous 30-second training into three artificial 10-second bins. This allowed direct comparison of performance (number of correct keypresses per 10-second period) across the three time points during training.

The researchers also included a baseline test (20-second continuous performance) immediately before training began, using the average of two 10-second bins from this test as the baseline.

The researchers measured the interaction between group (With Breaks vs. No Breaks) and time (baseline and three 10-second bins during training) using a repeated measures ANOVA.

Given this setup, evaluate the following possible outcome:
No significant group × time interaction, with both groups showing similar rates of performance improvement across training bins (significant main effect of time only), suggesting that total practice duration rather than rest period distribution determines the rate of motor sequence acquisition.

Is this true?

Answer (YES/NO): NO